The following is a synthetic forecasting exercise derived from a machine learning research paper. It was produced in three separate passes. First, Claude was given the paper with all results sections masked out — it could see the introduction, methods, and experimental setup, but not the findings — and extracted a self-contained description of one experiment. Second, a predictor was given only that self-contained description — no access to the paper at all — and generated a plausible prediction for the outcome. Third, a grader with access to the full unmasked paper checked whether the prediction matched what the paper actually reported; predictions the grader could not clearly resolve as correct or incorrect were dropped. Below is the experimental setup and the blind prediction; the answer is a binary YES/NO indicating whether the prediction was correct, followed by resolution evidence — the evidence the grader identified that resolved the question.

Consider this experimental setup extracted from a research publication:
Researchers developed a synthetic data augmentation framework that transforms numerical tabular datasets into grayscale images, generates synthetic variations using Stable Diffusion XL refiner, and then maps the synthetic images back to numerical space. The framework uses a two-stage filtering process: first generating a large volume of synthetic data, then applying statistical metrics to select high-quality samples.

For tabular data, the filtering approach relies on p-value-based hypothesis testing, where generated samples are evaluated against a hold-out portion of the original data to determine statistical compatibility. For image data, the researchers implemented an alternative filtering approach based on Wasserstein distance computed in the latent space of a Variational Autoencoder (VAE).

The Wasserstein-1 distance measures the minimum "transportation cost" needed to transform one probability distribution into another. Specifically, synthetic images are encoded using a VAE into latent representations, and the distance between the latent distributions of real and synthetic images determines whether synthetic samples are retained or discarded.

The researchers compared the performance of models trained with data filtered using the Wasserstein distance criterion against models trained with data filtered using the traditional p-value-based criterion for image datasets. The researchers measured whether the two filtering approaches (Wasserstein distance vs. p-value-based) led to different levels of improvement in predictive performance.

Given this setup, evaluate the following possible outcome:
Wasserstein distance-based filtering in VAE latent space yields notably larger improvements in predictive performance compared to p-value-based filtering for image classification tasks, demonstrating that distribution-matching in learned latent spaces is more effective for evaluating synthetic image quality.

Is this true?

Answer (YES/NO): NO